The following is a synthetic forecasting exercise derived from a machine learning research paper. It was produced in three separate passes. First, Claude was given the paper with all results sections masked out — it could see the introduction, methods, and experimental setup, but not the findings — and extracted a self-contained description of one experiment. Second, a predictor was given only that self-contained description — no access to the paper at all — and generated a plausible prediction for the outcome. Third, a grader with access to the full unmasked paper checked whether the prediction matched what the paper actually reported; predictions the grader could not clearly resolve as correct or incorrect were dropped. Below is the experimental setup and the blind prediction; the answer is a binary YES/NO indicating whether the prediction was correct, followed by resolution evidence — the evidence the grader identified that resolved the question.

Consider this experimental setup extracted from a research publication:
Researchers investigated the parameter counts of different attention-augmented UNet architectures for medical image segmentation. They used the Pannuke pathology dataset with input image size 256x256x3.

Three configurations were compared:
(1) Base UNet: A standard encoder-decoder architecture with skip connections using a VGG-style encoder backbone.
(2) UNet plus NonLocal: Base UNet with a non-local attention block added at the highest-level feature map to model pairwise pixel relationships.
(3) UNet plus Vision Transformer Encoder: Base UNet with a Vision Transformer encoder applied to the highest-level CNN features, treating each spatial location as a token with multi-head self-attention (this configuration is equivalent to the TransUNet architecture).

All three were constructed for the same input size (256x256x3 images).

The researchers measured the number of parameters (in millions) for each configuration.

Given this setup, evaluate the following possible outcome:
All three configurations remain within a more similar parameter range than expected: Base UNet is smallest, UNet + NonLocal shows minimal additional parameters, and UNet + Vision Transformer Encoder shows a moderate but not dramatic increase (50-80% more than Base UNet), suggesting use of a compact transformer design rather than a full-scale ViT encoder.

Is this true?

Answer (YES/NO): NO